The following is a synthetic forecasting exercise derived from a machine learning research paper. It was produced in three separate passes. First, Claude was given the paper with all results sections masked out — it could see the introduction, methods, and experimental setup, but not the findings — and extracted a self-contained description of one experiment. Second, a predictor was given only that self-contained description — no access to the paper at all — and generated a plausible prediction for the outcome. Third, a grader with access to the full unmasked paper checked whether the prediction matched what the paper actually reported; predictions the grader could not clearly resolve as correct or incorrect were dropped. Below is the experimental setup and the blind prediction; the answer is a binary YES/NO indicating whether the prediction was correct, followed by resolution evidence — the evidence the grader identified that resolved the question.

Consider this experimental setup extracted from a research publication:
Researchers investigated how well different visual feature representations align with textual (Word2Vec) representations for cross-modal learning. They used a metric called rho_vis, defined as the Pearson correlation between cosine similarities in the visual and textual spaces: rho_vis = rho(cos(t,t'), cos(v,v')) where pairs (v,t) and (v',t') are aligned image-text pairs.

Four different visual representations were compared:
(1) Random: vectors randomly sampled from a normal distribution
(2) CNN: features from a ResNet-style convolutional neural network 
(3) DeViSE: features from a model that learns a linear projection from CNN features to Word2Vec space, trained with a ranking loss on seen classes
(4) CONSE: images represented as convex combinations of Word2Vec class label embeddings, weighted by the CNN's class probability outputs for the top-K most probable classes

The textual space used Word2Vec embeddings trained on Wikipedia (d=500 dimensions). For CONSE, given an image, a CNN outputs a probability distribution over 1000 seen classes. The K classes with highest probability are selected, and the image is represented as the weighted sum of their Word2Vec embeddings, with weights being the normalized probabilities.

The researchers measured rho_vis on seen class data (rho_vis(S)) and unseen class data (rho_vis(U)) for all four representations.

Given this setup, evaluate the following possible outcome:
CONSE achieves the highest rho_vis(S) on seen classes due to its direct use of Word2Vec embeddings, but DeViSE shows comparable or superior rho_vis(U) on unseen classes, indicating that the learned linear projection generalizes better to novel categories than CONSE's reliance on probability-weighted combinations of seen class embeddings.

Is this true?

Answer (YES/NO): NO